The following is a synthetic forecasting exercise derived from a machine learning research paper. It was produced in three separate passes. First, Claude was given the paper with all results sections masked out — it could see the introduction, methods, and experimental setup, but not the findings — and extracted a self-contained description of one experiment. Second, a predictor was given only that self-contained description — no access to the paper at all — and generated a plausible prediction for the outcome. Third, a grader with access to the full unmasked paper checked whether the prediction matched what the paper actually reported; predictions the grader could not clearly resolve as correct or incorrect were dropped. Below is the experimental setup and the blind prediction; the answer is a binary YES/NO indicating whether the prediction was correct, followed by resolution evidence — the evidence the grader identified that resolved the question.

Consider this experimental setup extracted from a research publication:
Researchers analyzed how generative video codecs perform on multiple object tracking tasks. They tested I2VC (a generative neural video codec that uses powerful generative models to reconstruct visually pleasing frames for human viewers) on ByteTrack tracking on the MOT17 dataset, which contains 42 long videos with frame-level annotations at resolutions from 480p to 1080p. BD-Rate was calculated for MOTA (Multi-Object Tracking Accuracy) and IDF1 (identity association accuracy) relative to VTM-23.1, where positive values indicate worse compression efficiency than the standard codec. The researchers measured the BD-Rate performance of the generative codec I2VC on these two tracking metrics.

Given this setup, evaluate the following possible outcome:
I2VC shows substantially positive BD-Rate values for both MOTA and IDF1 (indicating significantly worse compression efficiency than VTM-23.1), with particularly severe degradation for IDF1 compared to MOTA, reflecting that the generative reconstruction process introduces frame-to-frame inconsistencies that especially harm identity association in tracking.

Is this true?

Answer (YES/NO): YES